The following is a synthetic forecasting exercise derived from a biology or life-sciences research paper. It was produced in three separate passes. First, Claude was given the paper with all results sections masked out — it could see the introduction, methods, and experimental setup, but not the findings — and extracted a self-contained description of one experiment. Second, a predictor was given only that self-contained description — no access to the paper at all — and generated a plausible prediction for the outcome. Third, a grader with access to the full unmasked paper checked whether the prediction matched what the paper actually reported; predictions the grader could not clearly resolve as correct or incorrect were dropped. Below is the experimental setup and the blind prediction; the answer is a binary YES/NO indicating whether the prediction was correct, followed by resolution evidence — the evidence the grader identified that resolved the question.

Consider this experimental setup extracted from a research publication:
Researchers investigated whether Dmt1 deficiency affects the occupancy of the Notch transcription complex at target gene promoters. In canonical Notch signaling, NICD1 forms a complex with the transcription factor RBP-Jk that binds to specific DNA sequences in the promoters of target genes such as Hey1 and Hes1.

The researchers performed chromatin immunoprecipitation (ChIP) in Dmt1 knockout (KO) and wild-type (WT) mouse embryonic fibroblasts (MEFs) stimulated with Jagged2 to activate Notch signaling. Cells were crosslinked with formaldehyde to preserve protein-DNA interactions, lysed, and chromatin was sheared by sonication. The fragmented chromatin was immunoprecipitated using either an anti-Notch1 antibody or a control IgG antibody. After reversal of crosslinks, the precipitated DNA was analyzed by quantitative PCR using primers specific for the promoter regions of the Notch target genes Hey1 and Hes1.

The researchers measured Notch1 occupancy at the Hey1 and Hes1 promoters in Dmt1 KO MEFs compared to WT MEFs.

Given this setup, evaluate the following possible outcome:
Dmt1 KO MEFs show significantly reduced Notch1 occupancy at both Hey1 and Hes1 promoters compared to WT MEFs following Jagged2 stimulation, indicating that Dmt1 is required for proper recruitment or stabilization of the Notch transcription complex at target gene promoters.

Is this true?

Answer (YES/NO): YES